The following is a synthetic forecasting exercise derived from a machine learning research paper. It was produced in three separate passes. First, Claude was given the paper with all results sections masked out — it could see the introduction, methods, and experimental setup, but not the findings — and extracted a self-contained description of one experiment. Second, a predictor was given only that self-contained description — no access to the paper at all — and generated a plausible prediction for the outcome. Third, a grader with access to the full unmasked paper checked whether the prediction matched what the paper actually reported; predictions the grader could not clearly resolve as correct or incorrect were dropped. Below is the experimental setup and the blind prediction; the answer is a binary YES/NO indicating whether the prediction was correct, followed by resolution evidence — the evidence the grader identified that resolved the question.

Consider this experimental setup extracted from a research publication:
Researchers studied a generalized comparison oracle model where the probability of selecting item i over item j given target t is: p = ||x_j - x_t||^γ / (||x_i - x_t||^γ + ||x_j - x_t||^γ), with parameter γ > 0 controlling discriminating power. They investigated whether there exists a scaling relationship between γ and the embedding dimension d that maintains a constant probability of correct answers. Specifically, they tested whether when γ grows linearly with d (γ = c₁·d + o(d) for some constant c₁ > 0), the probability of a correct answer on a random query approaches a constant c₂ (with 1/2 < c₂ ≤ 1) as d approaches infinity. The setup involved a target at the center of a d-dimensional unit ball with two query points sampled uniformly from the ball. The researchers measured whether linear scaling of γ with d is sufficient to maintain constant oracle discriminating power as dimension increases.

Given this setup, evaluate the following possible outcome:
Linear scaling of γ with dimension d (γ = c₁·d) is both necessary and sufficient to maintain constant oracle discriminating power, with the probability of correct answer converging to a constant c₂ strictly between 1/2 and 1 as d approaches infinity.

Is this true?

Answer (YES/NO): NO